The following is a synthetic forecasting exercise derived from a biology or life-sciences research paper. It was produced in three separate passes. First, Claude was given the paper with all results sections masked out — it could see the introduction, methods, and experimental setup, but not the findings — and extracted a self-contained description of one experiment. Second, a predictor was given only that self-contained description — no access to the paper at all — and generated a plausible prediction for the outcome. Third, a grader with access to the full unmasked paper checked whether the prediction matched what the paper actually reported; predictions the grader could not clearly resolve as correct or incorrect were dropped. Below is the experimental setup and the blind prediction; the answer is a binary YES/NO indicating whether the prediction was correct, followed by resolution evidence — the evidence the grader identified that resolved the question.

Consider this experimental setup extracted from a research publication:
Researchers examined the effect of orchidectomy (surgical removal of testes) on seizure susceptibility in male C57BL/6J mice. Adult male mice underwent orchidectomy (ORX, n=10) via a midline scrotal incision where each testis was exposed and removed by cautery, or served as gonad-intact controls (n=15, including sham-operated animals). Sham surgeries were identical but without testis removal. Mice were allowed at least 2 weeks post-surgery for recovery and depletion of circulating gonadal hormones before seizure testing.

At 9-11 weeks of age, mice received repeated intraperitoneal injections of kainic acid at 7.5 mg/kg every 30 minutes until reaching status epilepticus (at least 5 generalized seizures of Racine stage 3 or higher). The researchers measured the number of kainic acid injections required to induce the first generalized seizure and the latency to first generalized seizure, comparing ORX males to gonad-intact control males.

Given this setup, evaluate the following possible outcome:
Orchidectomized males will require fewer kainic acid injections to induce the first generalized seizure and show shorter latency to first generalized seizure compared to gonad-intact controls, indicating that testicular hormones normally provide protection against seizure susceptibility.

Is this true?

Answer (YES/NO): YES